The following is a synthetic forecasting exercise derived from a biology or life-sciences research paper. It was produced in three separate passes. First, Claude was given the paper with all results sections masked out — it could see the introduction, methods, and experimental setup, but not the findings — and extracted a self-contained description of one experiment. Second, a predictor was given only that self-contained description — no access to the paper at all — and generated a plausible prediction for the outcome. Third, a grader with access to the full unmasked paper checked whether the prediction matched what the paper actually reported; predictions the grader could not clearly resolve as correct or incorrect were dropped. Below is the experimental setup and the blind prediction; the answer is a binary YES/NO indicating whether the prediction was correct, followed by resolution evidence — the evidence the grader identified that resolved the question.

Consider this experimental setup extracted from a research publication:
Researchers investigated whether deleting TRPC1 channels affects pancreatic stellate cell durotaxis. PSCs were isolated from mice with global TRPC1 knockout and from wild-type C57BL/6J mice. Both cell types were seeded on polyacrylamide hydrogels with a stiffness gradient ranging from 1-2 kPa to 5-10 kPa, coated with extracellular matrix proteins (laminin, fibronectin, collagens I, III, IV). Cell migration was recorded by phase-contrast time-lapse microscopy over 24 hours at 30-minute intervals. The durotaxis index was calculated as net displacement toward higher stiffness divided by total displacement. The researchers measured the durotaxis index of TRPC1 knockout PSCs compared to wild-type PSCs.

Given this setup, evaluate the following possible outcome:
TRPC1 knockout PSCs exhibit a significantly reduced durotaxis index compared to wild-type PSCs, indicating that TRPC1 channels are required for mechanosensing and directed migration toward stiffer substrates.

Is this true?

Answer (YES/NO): NO